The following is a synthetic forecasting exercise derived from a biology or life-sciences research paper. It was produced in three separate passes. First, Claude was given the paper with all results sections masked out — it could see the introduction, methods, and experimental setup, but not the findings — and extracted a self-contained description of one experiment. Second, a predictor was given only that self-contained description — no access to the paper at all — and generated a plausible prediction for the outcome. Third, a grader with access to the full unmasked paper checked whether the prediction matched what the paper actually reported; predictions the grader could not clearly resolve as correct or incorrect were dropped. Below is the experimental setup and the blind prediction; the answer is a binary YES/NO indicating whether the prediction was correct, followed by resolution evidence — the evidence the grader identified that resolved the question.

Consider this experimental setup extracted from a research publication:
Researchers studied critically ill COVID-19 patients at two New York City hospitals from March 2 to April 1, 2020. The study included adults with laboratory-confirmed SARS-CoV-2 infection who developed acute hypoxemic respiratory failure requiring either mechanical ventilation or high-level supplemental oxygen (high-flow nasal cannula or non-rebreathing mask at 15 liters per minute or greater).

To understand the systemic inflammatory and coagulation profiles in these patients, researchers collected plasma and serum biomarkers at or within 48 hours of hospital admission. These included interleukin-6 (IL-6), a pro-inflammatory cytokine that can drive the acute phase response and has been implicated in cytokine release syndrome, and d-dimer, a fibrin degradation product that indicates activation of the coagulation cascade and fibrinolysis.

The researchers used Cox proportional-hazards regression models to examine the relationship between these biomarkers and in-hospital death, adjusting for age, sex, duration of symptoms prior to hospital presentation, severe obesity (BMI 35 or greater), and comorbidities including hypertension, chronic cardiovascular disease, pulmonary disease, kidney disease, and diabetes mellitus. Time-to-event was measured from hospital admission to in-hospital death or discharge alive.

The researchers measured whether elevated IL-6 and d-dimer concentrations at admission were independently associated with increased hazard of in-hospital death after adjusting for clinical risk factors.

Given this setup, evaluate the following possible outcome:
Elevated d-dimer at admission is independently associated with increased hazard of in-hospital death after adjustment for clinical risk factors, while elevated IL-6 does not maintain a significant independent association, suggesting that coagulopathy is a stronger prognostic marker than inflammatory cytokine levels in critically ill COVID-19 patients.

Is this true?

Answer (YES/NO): NO